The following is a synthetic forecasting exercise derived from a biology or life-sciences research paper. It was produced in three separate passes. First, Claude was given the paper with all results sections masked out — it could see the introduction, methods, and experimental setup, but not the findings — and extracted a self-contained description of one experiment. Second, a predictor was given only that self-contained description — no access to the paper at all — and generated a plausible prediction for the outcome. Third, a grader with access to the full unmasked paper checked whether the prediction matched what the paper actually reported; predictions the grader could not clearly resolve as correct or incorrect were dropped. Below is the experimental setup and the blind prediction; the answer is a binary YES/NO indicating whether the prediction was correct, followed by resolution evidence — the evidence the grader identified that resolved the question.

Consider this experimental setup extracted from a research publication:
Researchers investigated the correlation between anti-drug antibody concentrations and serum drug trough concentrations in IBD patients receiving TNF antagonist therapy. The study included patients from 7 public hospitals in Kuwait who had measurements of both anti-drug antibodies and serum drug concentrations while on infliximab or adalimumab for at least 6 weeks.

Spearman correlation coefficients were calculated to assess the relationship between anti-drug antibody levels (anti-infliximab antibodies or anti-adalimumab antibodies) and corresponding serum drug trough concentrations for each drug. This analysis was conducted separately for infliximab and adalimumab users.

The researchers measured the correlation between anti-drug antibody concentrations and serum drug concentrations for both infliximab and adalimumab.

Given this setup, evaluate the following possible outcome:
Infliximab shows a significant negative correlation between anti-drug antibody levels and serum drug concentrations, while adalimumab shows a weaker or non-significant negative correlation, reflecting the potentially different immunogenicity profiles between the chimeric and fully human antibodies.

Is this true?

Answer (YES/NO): NO